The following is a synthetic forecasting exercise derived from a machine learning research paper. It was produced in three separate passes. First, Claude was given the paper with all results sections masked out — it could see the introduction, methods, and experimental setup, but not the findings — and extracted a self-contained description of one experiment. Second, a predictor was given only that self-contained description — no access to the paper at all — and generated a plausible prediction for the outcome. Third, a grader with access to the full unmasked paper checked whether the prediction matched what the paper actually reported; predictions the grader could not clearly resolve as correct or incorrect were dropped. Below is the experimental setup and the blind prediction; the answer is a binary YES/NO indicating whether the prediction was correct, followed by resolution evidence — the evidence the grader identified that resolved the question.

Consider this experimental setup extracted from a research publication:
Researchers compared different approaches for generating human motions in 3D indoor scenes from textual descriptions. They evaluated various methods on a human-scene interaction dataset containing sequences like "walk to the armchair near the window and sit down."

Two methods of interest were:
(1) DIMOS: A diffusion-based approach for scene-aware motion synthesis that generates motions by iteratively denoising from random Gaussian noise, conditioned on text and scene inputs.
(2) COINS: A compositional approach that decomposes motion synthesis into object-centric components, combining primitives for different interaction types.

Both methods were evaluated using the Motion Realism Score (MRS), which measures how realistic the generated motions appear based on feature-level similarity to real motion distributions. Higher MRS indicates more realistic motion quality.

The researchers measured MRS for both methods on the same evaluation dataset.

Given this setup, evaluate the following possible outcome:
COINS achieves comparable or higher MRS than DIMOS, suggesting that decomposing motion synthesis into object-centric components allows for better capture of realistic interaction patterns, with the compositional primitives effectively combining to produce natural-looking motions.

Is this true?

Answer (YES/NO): NO